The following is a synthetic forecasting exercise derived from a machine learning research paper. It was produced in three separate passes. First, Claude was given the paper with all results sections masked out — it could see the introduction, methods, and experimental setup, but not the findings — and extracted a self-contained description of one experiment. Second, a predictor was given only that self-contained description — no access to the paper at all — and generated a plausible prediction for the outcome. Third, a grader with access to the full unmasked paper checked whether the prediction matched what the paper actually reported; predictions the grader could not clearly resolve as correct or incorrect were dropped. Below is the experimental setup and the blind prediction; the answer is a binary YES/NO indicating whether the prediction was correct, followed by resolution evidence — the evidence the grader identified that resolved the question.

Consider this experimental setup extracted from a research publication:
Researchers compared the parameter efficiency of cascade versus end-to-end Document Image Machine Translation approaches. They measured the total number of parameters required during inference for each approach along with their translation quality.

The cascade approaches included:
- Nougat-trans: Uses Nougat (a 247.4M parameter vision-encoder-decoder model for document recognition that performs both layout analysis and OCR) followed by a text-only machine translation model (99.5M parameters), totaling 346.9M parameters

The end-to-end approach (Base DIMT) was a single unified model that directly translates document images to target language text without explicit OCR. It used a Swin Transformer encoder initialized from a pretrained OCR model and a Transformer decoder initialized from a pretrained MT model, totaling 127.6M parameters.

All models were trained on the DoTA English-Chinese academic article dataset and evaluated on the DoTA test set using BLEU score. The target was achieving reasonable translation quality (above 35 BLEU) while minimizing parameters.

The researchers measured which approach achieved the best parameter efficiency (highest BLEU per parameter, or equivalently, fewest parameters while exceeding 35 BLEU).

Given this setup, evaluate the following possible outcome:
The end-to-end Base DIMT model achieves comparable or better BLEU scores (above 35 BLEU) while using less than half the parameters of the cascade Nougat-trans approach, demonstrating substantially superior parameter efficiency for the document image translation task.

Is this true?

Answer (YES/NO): YES